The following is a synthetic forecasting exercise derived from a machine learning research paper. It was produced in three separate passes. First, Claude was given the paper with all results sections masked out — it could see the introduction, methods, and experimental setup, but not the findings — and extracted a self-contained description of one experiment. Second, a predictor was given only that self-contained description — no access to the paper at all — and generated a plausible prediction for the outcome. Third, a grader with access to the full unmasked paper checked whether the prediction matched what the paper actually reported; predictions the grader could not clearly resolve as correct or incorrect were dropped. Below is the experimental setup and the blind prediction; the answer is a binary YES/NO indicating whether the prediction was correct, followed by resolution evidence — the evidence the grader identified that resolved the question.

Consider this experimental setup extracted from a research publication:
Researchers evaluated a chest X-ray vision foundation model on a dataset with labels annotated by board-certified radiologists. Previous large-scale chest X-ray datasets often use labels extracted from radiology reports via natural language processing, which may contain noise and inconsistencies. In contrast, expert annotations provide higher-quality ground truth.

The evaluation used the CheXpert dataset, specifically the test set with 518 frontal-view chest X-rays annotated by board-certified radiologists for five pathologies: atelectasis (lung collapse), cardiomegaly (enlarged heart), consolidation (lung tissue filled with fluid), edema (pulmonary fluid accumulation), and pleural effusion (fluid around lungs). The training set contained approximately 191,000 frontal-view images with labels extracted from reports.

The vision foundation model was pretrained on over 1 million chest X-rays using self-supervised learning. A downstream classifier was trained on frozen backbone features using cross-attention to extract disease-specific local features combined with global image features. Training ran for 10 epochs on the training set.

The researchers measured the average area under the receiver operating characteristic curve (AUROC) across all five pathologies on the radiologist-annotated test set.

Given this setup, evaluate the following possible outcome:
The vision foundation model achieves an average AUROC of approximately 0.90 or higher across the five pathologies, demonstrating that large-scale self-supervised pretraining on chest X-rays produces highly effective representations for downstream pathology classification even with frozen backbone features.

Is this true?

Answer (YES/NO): YES